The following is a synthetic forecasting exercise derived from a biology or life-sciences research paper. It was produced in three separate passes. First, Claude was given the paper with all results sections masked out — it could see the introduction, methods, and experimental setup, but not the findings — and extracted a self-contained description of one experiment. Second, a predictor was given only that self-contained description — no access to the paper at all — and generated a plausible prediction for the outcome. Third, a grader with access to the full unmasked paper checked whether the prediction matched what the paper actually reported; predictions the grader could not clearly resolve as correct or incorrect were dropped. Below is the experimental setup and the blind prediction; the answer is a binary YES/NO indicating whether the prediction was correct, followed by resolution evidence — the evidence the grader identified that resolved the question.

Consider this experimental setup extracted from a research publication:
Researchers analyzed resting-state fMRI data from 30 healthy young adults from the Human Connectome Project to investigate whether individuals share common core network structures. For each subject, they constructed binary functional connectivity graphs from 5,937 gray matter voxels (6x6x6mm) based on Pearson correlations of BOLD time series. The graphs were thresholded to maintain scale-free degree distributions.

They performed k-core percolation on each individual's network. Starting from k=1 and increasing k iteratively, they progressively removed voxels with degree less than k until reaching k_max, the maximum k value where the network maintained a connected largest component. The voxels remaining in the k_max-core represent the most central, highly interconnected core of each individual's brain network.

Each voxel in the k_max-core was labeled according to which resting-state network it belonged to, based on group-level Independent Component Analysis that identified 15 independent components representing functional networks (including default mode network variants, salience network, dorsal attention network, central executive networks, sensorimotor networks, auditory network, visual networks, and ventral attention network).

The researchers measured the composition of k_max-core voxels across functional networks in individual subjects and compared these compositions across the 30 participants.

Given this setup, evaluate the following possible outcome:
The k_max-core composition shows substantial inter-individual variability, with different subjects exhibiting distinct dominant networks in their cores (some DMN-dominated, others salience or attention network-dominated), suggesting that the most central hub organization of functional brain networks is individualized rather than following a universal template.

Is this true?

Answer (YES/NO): NO